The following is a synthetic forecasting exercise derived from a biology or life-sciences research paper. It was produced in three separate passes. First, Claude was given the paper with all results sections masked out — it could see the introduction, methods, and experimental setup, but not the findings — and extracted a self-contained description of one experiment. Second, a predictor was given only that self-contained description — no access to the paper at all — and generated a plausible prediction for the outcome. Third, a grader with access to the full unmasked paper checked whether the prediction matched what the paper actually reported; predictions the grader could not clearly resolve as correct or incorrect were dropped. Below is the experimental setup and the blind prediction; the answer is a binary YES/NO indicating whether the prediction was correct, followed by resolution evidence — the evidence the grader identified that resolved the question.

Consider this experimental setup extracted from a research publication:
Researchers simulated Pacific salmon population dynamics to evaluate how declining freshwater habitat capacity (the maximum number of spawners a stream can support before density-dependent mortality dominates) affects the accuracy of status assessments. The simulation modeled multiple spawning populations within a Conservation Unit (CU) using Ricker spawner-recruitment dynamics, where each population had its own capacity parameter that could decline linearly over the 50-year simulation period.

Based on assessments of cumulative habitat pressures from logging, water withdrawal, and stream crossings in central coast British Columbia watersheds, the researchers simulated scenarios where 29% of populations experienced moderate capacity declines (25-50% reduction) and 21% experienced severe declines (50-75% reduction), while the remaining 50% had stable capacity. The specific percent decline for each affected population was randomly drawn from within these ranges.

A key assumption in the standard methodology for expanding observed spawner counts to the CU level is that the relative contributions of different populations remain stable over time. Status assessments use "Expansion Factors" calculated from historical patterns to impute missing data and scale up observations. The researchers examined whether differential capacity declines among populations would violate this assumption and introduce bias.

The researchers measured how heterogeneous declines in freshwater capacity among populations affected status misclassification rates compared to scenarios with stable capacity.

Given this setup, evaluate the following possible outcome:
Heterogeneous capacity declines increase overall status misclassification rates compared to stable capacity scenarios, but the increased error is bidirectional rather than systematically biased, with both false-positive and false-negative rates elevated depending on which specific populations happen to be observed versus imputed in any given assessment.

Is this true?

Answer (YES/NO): NO